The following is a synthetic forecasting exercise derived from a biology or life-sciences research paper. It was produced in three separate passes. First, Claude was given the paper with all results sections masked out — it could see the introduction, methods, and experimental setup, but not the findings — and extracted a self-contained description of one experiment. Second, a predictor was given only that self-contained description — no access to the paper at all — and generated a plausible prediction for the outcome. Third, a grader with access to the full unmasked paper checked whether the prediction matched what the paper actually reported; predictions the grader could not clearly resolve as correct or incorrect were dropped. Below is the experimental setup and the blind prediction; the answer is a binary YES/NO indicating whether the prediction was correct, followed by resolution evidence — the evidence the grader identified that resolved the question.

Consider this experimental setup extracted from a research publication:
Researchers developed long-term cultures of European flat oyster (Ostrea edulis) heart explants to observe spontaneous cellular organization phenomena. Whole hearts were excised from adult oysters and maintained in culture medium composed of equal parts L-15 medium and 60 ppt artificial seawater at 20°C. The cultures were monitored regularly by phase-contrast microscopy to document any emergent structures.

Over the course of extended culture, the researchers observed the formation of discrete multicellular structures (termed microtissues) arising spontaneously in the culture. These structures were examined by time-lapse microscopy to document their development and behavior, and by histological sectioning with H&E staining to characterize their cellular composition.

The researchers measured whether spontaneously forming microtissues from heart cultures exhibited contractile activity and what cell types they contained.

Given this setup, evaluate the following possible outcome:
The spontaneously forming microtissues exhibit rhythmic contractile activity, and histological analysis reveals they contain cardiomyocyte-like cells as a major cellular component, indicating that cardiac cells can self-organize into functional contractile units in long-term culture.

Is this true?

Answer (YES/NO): YES